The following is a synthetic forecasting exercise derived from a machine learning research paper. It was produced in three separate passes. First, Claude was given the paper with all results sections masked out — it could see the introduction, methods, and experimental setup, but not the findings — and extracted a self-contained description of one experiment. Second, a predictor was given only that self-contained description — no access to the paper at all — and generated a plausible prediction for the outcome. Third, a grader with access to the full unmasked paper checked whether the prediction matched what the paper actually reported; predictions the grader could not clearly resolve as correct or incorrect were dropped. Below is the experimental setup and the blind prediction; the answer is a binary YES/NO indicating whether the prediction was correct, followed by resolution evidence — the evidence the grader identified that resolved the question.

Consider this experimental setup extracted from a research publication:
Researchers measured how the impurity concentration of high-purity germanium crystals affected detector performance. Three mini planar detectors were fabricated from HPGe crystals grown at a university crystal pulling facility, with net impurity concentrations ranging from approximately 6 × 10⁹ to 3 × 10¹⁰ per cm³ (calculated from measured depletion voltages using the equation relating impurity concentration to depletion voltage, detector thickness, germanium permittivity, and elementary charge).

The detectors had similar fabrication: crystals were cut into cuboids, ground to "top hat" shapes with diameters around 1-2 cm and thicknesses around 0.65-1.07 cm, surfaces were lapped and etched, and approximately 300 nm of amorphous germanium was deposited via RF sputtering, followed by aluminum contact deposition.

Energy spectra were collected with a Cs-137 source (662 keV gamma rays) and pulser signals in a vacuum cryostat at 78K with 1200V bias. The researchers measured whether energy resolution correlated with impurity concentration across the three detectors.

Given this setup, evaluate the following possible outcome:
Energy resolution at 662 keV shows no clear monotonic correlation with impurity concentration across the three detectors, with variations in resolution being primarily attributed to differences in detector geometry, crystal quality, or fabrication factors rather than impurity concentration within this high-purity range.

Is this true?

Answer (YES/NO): YES